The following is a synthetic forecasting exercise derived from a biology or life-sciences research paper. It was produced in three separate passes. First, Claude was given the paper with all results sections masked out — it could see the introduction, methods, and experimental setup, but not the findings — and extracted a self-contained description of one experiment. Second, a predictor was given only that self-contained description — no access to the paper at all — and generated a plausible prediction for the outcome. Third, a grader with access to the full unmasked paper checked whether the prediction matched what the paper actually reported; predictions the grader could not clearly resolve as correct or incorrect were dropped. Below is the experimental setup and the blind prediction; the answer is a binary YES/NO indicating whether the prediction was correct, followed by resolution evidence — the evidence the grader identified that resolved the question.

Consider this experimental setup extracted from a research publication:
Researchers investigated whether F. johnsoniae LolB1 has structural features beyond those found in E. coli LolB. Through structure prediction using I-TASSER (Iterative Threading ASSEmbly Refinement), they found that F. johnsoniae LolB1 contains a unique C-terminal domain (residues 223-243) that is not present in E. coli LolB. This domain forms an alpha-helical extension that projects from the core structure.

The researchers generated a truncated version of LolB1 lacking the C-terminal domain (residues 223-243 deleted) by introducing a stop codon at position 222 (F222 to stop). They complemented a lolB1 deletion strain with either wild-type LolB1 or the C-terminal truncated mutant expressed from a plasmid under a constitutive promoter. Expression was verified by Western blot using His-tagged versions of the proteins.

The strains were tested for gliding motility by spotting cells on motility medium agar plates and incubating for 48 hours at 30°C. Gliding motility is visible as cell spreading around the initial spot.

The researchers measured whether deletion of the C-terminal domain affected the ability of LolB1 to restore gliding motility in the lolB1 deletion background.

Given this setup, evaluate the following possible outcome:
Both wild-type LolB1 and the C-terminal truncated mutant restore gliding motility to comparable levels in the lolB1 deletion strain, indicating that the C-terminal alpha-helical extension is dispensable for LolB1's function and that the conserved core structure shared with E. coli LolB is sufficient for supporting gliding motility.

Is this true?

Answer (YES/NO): NO